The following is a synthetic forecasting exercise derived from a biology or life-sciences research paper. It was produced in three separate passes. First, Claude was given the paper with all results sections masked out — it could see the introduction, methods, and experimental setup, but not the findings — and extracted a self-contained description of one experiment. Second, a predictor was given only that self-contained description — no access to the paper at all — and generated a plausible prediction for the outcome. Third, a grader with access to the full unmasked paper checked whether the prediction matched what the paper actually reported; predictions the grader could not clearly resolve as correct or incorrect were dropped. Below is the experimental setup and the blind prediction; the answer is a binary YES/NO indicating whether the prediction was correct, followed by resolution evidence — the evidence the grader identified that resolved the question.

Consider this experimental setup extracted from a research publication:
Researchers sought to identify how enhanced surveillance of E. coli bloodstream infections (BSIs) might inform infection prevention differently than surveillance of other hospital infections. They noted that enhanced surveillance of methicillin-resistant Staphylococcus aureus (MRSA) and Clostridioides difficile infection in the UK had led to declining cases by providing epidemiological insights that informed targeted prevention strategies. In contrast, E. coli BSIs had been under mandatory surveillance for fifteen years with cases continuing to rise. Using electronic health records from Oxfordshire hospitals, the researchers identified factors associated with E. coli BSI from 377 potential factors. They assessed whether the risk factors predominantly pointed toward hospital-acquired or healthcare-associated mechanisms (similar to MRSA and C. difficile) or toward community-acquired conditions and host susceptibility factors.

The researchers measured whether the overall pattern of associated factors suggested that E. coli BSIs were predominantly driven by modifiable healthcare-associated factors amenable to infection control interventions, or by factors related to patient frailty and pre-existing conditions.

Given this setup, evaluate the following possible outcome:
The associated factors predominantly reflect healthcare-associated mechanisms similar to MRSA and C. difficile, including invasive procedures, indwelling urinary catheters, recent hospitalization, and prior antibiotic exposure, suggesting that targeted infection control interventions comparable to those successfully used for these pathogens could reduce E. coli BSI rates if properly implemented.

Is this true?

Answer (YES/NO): NO